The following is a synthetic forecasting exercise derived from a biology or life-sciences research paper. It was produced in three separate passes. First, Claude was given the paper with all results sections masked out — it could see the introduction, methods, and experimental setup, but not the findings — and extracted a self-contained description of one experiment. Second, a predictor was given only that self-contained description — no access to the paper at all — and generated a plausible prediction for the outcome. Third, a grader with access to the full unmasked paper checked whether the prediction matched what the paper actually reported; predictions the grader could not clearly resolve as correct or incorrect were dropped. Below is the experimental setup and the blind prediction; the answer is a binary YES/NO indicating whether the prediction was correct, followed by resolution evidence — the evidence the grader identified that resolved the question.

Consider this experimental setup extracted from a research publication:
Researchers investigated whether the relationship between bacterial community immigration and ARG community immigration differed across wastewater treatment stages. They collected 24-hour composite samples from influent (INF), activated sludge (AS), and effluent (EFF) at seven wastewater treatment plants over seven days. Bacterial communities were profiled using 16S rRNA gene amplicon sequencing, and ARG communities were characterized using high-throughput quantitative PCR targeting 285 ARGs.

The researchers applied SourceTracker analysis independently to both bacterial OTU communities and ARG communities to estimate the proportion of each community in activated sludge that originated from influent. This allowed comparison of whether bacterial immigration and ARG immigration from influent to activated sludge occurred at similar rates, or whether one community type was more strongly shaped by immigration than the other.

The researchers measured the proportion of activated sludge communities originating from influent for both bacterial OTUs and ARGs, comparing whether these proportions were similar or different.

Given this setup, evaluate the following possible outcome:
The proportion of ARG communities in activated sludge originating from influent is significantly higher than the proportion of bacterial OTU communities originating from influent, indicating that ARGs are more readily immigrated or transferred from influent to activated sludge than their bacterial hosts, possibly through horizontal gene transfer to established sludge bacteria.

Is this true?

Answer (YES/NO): NO